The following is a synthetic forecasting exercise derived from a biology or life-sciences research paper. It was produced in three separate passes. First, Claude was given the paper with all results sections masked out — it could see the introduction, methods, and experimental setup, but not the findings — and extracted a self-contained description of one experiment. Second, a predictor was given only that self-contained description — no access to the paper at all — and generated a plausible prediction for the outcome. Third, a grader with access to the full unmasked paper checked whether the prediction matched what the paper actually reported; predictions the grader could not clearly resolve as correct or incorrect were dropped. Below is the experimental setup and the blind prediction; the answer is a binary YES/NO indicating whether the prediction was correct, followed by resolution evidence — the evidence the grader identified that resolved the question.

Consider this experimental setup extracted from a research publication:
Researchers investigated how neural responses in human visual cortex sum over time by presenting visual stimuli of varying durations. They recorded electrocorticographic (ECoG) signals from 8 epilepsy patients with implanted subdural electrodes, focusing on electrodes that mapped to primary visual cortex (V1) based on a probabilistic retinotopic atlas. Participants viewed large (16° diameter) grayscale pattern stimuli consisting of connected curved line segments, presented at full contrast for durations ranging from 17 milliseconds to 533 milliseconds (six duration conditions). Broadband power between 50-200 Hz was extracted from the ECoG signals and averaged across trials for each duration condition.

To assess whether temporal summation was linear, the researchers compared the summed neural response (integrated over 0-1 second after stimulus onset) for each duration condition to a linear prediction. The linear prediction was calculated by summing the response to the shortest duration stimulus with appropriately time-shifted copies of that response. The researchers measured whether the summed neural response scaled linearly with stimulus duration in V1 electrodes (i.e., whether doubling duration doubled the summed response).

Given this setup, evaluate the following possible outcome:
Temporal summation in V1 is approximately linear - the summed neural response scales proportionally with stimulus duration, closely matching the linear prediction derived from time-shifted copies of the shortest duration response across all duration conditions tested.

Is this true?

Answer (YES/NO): NO